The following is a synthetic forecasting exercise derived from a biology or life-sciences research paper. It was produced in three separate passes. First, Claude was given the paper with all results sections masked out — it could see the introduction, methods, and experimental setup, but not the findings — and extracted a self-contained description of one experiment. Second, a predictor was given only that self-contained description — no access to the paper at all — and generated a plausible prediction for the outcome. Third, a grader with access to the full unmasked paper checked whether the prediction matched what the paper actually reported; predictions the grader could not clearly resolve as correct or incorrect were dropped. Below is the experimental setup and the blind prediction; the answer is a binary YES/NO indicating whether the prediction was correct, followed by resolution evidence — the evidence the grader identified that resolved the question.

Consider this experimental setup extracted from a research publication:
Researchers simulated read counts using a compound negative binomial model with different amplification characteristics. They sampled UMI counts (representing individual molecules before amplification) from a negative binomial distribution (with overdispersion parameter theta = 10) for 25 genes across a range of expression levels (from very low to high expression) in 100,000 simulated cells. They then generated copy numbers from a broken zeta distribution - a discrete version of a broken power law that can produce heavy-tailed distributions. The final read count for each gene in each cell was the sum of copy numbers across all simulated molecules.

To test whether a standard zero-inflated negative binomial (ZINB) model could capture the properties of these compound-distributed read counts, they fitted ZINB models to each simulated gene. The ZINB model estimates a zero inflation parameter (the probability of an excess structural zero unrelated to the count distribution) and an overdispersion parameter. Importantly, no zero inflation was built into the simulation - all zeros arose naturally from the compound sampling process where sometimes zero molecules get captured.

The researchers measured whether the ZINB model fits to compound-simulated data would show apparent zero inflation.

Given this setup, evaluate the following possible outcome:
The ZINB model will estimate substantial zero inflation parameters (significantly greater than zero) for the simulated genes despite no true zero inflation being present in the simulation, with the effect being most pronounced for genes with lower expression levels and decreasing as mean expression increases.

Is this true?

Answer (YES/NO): YES